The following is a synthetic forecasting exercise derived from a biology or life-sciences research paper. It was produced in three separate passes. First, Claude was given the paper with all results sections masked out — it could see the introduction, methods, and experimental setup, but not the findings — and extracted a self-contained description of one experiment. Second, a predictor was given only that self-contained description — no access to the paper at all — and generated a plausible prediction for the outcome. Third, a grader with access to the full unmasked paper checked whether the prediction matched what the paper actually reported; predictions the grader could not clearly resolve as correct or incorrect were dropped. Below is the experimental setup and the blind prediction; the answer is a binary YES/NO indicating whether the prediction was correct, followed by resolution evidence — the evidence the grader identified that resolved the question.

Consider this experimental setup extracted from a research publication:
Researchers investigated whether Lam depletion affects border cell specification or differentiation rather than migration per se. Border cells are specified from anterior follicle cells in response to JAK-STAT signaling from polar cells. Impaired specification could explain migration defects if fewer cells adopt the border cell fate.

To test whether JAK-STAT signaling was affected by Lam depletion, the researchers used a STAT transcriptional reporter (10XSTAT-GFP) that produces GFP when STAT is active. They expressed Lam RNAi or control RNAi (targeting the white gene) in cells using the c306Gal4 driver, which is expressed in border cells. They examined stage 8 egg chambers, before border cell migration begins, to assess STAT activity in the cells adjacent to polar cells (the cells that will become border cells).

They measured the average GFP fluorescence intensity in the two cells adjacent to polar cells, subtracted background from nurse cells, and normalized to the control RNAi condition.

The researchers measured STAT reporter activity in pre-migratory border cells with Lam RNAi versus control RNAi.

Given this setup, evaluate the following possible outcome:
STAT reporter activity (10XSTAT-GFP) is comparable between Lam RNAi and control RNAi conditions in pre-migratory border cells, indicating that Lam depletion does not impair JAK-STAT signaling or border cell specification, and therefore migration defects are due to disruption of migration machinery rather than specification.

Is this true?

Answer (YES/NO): NO